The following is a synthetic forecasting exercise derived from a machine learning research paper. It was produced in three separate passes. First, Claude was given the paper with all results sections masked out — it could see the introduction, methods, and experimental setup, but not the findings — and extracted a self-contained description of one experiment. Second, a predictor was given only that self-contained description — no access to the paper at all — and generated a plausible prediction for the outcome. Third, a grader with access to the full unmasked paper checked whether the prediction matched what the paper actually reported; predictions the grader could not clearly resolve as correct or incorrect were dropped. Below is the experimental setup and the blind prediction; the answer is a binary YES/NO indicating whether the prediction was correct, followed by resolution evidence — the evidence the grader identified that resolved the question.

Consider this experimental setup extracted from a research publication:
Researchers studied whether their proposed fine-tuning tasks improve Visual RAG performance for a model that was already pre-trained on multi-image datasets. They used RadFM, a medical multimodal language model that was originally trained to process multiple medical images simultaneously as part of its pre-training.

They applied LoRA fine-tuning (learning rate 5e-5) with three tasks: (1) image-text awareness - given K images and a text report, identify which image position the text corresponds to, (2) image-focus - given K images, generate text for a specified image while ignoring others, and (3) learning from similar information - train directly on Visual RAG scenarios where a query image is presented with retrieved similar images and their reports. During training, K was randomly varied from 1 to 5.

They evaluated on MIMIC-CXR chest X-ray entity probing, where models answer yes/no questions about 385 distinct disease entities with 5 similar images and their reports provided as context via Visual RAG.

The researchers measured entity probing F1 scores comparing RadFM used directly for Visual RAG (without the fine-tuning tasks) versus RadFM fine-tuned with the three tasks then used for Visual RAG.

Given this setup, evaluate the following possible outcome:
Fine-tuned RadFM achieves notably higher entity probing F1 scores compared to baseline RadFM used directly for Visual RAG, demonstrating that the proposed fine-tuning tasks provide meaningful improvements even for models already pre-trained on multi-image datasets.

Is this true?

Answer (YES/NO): YES